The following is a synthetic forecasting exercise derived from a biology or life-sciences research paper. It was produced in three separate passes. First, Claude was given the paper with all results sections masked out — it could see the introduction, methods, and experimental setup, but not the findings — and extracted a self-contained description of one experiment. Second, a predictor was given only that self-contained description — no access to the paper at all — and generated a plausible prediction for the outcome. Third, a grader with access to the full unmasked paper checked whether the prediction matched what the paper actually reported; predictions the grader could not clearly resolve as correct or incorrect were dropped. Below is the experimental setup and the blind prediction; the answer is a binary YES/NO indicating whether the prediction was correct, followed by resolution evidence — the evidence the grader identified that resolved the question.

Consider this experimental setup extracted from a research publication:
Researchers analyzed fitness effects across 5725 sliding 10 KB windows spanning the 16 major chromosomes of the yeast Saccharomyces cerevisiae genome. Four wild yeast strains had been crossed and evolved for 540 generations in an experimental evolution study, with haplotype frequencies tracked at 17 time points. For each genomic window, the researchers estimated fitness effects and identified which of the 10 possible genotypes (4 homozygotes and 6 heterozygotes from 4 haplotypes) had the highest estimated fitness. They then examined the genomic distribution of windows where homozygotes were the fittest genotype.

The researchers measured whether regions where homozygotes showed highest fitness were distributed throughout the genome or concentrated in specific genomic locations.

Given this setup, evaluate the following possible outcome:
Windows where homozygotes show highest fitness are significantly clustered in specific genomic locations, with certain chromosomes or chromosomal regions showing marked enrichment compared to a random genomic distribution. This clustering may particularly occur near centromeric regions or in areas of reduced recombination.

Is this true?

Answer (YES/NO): NO